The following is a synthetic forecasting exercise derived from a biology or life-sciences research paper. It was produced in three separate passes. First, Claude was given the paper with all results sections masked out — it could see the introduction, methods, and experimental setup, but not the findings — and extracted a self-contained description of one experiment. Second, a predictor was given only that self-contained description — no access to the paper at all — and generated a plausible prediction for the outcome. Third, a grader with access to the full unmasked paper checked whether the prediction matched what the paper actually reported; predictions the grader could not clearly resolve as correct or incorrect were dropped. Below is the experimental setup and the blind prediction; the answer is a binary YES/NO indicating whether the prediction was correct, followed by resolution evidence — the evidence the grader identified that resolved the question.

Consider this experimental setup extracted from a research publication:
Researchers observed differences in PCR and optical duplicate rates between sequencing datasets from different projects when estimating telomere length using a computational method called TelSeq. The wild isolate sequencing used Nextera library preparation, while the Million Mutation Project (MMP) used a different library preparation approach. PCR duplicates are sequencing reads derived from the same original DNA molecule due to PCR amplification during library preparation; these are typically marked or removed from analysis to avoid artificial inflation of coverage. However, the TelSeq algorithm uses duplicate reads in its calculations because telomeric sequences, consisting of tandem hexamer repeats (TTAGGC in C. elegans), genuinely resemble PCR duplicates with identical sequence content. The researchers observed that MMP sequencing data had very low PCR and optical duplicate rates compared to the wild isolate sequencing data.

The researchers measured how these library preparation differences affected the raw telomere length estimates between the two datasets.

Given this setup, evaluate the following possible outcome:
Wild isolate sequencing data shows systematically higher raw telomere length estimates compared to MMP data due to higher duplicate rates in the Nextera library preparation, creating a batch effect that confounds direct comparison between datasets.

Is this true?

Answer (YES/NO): YES